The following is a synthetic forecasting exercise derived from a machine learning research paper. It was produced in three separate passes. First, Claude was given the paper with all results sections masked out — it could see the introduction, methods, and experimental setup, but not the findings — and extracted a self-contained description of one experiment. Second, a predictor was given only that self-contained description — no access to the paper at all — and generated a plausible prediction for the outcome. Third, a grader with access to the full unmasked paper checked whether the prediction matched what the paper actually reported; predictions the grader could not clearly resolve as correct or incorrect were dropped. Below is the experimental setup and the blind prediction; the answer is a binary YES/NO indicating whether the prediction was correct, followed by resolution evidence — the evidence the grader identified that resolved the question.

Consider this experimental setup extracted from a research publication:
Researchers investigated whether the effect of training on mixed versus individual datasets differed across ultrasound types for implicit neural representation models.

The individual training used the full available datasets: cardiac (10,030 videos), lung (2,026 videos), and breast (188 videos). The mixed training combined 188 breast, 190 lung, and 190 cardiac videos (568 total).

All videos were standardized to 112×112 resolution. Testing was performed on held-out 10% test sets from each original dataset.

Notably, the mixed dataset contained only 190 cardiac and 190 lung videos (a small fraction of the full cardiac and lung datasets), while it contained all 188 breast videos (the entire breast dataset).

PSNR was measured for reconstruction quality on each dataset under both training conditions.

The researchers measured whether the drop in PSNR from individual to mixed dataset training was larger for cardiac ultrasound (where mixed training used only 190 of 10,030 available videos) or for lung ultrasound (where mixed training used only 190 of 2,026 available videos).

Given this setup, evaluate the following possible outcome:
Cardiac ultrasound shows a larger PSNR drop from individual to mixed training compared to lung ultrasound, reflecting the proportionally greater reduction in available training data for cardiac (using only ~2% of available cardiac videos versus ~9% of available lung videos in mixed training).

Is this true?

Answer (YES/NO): YES